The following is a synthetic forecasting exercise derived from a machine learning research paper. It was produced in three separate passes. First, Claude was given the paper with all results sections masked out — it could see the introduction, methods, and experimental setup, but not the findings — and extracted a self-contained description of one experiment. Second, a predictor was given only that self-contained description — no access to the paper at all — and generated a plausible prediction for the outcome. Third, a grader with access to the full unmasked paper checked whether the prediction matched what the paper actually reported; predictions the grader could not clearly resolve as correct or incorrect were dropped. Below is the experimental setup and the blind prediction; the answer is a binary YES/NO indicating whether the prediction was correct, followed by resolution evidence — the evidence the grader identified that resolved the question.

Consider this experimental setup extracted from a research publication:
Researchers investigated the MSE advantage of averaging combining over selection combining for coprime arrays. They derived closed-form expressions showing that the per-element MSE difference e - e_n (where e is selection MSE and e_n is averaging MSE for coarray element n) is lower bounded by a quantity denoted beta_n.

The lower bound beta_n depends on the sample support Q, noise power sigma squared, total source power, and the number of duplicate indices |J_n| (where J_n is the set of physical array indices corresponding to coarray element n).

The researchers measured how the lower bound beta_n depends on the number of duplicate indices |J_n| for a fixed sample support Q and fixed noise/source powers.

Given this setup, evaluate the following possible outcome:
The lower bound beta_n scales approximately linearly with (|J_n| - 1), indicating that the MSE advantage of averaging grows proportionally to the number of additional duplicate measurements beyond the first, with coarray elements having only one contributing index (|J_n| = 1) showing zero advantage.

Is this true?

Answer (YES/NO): NO